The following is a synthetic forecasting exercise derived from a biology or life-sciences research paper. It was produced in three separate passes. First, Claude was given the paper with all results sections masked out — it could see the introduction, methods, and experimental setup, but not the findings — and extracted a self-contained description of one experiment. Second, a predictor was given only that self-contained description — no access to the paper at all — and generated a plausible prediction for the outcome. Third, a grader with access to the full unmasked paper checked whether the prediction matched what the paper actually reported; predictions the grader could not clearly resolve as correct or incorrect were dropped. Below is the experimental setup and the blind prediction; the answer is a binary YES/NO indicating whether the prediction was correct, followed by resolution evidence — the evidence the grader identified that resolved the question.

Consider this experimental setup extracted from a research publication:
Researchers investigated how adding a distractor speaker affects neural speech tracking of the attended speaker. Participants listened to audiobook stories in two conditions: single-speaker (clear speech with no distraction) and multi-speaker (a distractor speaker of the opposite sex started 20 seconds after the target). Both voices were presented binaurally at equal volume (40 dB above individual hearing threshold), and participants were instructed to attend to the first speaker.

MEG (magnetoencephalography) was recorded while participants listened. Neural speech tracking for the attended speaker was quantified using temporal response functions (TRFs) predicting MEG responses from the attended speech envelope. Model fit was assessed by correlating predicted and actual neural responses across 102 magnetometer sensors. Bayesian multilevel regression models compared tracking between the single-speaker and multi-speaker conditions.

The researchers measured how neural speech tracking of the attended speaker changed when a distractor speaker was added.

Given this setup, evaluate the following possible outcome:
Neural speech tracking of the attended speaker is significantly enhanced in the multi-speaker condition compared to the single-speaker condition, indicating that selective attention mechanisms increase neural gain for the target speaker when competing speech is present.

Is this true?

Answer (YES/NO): NO